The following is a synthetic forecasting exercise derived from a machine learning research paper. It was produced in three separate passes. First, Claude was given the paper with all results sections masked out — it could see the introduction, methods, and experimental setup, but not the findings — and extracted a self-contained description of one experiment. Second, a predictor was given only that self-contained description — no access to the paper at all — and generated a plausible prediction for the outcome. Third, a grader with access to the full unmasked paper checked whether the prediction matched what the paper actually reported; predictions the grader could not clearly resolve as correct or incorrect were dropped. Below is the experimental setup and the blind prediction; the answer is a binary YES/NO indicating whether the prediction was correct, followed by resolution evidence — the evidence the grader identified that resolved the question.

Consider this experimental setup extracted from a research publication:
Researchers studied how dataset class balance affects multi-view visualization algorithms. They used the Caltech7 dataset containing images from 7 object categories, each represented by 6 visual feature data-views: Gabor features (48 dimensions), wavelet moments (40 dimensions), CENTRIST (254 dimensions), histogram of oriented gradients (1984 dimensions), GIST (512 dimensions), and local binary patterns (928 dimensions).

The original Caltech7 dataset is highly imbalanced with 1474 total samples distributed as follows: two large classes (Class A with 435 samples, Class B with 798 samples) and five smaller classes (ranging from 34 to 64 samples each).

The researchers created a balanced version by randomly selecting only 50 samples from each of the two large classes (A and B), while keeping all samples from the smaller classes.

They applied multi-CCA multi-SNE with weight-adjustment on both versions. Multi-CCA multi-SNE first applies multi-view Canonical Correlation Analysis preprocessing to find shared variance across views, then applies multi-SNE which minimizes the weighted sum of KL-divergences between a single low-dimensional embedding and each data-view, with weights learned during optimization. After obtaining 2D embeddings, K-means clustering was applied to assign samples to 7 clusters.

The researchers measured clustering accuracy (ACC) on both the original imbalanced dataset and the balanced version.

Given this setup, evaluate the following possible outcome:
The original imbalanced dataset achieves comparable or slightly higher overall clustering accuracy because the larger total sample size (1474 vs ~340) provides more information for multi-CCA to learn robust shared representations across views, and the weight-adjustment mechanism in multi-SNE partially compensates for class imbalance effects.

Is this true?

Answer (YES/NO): NO